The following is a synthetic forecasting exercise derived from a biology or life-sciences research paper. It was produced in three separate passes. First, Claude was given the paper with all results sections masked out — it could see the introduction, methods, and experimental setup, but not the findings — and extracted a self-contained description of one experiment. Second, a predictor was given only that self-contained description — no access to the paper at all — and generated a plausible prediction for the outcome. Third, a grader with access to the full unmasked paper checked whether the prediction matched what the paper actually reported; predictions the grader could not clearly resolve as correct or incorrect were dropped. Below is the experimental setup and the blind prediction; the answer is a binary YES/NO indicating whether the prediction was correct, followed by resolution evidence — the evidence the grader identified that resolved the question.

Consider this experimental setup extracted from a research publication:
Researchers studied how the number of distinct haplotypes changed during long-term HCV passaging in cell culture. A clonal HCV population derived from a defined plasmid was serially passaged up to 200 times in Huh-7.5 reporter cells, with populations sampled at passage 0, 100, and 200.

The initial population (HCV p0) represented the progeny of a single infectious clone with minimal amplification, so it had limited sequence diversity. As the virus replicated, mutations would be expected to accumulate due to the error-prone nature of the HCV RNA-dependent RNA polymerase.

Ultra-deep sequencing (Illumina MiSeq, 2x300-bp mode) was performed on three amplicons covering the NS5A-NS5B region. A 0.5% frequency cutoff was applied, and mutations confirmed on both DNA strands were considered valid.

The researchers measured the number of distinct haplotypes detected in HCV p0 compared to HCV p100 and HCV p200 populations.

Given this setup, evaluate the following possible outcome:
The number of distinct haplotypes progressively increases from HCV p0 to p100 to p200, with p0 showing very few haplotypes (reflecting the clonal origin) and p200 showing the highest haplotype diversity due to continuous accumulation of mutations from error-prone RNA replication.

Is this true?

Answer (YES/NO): NO